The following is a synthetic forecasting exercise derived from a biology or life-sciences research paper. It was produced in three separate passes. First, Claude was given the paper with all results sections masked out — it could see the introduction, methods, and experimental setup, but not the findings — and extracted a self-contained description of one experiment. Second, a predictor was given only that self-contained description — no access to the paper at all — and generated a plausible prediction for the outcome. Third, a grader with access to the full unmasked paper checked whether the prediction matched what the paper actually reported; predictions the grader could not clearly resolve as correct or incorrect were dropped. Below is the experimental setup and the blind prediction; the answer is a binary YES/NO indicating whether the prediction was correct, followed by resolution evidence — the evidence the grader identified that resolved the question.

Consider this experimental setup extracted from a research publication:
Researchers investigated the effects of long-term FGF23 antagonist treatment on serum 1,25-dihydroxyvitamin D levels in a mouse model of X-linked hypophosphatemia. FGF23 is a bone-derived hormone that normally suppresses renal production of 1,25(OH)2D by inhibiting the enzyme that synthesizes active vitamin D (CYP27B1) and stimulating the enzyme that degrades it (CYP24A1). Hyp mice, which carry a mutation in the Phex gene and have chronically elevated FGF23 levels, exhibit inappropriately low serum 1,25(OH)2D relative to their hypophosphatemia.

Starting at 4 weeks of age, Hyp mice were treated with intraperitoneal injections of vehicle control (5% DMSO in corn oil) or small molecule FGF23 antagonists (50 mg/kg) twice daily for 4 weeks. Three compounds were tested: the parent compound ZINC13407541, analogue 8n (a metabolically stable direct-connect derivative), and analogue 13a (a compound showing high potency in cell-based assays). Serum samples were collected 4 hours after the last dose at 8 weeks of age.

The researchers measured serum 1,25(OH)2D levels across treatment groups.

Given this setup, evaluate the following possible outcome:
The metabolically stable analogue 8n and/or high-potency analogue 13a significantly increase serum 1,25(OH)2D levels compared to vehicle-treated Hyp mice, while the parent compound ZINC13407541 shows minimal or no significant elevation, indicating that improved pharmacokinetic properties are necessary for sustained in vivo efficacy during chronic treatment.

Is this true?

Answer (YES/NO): NO